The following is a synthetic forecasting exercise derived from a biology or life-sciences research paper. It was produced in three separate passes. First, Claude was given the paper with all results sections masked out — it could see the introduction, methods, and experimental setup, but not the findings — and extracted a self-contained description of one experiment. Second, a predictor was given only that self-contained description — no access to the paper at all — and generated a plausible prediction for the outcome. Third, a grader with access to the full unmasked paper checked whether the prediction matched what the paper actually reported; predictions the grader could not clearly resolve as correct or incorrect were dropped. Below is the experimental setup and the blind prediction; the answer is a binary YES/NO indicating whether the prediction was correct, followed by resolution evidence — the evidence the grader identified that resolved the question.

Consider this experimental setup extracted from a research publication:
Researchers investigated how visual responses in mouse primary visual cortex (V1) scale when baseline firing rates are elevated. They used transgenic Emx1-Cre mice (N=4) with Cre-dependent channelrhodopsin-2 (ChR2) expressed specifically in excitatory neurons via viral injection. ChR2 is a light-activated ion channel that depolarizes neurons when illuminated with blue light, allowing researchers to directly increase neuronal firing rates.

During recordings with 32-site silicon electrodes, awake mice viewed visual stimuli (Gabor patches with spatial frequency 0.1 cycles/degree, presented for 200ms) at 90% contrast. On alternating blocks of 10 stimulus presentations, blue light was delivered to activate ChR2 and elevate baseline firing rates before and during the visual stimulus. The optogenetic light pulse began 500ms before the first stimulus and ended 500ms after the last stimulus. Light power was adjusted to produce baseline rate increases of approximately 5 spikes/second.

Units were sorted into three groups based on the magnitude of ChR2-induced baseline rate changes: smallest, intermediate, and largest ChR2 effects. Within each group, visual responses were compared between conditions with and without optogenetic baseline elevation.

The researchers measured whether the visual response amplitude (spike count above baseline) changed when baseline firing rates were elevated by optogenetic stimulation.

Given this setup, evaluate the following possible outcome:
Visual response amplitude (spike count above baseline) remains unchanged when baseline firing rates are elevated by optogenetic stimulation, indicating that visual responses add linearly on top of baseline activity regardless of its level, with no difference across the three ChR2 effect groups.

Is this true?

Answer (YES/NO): NO